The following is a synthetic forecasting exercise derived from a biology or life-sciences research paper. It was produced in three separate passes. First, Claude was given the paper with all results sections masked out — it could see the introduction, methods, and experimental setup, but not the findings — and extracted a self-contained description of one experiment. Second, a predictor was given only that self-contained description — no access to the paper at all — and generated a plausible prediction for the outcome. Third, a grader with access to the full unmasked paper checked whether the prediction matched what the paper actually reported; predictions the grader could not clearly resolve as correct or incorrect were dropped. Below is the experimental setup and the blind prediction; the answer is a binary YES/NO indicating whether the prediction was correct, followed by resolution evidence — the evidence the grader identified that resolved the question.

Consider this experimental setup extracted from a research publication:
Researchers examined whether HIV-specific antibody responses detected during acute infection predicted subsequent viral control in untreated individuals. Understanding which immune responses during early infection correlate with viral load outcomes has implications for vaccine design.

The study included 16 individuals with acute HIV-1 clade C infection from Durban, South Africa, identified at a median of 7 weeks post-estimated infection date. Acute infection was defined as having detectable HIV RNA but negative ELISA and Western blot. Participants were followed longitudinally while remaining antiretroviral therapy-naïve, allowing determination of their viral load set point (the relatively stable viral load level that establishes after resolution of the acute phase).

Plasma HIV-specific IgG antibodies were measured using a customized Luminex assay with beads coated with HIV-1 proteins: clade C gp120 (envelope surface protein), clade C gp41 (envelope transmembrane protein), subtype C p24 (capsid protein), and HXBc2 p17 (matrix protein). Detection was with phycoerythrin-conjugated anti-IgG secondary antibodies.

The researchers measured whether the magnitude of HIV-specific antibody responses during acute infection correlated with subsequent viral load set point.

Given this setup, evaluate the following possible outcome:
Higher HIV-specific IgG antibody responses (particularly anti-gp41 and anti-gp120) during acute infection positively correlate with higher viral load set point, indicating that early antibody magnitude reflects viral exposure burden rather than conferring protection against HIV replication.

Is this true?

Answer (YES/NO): NO